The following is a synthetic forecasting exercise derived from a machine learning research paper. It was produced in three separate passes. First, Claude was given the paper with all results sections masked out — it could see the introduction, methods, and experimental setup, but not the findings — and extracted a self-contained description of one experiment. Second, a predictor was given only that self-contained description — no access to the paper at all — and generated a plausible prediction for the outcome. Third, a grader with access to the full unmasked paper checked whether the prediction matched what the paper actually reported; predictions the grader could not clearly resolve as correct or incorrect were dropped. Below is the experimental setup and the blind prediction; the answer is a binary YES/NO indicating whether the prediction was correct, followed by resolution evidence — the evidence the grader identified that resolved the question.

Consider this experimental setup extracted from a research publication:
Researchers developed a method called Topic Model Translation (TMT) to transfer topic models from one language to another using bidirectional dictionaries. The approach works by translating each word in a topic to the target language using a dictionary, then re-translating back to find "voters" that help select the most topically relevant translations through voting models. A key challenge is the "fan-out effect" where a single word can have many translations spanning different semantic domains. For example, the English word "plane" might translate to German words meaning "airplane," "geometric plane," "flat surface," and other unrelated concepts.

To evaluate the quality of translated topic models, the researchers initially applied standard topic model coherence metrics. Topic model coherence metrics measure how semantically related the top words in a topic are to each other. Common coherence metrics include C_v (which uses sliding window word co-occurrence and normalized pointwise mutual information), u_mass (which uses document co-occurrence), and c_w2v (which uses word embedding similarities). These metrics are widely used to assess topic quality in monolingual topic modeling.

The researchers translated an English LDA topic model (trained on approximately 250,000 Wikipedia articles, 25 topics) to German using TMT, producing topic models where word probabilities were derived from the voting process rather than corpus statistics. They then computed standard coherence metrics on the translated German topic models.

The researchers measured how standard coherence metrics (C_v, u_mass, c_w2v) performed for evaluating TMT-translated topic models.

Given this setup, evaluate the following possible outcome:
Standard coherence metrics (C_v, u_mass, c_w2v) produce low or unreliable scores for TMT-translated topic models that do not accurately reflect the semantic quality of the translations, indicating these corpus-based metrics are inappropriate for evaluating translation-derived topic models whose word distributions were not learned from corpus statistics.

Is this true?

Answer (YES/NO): NO